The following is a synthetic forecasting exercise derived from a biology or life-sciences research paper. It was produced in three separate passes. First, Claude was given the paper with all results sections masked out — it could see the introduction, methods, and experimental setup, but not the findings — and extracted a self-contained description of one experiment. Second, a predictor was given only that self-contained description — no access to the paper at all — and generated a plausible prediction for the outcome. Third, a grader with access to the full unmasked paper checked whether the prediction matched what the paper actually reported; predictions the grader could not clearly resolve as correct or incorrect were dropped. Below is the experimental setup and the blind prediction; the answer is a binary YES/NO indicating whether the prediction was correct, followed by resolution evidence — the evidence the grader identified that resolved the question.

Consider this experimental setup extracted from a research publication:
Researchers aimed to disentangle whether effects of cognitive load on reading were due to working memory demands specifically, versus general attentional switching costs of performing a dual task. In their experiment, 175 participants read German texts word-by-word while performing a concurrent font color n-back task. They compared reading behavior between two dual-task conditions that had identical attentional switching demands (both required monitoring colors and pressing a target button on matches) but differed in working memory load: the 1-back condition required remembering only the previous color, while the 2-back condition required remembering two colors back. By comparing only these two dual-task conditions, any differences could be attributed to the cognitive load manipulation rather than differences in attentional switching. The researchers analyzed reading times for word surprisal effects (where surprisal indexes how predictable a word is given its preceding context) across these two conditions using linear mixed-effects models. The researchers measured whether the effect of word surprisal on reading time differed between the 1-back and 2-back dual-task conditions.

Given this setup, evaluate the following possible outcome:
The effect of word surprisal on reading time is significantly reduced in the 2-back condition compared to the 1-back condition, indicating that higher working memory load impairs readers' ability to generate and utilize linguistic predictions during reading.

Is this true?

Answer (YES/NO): NO